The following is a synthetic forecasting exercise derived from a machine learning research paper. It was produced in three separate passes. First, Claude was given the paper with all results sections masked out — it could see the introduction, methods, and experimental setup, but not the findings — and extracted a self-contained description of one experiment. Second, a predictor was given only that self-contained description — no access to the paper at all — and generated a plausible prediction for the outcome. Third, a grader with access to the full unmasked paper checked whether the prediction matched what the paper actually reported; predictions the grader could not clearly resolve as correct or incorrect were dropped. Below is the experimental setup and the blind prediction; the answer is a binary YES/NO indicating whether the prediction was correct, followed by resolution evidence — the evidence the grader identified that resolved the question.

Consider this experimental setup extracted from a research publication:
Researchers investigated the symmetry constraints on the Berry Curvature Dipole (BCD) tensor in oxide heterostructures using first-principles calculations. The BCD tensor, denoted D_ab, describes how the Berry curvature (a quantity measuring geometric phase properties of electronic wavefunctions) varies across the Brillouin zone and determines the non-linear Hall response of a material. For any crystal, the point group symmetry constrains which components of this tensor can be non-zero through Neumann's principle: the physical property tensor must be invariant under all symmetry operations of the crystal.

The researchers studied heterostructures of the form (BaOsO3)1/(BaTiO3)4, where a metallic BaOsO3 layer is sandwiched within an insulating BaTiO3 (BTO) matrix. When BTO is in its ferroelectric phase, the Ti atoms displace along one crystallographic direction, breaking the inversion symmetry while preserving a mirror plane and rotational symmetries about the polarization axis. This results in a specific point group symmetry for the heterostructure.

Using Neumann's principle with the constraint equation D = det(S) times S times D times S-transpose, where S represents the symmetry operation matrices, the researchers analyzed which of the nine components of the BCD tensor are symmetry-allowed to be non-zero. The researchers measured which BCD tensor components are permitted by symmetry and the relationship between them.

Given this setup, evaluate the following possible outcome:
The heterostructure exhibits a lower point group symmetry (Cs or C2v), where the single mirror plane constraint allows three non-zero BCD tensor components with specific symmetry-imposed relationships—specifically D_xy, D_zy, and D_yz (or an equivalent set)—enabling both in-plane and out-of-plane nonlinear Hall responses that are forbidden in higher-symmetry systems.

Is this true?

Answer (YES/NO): NO